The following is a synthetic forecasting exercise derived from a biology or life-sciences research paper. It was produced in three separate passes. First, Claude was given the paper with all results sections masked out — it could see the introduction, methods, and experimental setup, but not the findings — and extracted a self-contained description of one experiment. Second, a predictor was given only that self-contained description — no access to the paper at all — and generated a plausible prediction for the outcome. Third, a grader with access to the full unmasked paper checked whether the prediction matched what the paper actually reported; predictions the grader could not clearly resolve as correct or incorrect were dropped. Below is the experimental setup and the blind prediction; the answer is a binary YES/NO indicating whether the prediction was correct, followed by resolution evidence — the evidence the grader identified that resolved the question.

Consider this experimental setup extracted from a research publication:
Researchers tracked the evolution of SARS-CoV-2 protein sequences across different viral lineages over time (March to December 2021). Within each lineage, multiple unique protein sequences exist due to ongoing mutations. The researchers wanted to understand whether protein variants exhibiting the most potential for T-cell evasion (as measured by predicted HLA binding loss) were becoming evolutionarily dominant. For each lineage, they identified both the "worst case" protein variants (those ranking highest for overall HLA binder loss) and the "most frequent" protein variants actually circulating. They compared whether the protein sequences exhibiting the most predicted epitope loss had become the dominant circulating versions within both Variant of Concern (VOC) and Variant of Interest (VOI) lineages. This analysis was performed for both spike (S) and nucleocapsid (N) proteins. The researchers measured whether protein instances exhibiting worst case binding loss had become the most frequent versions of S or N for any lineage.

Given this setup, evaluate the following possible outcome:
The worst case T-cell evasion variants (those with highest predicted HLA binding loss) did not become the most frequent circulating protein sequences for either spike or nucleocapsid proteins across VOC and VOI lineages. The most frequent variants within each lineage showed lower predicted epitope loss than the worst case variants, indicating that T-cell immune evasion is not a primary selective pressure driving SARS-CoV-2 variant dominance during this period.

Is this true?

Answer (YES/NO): YES